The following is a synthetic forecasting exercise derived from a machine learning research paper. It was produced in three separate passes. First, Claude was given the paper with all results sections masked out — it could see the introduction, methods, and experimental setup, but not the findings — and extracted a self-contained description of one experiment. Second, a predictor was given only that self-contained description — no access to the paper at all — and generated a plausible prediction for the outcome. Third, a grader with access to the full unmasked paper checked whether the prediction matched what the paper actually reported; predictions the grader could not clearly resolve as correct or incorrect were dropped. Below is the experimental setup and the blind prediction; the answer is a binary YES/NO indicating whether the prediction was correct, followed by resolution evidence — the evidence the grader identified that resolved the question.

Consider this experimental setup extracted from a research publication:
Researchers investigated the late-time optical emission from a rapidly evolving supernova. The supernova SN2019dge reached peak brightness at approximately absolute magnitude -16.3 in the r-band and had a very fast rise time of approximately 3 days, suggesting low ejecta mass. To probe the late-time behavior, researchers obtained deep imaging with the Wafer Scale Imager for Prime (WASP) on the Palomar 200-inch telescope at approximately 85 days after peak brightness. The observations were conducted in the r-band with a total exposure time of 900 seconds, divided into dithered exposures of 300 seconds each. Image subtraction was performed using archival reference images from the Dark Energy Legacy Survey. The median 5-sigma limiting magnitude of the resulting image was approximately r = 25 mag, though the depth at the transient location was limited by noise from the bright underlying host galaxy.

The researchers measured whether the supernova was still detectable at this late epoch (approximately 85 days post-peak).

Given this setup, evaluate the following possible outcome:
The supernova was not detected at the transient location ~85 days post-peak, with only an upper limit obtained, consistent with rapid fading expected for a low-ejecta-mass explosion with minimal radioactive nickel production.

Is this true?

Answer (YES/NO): YES